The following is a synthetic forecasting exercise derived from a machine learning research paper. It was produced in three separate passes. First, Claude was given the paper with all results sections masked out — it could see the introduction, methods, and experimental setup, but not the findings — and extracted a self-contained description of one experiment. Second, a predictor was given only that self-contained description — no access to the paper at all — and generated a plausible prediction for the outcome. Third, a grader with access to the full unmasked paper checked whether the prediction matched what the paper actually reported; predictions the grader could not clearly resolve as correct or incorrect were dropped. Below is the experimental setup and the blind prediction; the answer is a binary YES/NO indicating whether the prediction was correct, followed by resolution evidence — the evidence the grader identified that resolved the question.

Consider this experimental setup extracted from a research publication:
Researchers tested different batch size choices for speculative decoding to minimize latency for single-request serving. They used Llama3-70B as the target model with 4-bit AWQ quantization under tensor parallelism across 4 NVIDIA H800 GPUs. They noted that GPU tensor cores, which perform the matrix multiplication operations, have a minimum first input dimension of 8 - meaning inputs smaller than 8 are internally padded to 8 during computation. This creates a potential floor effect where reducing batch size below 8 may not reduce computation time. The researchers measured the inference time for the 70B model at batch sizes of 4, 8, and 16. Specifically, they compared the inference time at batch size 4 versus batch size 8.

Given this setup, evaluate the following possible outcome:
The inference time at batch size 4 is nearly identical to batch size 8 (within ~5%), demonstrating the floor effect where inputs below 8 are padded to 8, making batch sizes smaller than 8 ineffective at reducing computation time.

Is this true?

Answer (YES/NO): YES